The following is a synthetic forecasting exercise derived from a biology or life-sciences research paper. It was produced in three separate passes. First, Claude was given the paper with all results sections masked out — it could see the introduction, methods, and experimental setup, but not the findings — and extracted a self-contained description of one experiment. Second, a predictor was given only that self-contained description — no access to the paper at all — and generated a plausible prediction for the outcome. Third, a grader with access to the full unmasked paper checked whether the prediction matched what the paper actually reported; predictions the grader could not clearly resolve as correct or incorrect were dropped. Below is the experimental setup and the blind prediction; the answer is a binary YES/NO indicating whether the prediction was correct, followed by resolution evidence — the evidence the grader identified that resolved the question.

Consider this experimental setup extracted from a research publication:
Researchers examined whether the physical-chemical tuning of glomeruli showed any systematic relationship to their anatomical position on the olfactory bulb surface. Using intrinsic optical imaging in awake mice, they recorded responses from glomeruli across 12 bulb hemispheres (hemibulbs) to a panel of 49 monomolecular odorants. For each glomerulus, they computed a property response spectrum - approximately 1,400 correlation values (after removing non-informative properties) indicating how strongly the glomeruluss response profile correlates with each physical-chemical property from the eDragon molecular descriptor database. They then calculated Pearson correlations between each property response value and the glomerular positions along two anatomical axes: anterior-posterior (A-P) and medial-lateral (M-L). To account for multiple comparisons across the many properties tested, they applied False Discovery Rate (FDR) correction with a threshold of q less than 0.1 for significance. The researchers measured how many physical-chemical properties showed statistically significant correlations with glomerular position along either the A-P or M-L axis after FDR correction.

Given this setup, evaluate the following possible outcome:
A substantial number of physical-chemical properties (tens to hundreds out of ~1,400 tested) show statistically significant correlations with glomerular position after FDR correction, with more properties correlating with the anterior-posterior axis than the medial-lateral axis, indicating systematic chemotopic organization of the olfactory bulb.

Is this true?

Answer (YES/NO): NO